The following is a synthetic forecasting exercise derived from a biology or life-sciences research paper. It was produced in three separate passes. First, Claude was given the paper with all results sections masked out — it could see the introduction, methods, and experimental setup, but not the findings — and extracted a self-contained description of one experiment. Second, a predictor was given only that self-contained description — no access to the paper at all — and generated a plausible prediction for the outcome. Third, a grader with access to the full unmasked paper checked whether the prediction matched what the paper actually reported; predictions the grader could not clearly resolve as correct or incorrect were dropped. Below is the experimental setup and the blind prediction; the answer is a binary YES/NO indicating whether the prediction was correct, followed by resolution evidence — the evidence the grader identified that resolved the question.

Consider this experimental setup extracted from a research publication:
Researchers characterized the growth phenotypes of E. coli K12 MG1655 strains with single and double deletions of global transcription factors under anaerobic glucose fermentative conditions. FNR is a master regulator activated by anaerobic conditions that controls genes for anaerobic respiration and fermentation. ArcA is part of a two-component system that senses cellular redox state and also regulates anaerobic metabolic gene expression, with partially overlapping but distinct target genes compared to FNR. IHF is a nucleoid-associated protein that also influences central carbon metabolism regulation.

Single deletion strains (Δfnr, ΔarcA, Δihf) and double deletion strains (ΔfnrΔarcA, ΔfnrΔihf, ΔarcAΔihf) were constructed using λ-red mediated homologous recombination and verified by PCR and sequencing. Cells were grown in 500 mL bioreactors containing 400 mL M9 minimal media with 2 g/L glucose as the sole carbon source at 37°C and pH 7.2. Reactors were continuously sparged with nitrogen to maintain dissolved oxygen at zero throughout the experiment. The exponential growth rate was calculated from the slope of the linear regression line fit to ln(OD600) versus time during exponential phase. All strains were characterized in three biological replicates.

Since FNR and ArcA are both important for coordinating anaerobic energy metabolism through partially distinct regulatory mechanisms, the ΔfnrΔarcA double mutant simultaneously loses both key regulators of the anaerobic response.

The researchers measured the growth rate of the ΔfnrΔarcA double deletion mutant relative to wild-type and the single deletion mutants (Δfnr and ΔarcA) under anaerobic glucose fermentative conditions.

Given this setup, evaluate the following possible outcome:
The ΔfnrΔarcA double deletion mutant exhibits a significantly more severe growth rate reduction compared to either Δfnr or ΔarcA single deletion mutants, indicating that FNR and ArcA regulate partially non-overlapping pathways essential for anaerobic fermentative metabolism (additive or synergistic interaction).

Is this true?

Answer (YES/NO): YES